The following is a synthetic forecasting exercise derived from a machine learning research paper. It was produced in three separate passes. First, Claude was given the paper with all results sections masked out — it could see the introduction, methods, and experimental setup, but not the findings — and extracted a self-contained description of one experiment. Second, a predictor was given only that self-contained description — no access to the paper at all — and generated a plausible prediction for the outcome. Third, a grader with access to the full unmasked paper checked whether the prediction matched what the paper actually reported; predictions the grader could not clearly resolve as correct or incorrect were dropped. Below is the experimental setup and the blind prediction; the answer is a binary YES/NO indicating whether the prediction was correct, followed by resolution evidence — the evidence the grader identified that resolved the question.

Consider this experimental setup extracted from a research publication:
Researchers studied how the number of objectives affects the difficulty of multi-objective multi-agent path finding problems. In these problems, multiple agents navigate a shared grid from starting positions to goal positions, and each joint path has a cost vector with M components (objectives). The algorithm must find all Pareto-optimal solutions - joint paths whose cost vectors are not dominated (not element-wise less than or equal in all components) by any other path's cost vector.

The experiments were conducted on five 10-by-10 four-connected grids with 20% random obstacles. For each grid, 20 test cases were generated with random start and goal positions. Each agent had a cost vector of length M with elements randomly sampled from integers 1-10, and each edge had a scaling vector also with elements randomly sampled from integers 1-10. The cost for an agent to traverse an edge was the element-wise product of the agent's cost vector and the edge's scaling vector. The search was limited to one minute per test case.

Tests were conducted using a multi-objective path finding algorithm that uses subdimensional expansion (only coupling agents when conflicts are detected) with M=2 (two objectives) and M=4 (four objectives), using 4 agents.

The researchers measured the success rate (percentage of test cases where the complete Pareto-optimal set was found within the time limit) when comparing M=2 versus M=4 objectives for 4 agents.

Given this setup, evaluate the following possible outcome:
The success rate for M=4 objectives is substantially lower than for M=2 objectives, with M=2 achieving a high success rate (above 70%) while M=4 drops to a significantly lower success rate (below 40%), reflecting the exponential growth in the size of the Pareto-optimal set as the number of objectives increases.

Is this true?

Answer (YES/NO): NO